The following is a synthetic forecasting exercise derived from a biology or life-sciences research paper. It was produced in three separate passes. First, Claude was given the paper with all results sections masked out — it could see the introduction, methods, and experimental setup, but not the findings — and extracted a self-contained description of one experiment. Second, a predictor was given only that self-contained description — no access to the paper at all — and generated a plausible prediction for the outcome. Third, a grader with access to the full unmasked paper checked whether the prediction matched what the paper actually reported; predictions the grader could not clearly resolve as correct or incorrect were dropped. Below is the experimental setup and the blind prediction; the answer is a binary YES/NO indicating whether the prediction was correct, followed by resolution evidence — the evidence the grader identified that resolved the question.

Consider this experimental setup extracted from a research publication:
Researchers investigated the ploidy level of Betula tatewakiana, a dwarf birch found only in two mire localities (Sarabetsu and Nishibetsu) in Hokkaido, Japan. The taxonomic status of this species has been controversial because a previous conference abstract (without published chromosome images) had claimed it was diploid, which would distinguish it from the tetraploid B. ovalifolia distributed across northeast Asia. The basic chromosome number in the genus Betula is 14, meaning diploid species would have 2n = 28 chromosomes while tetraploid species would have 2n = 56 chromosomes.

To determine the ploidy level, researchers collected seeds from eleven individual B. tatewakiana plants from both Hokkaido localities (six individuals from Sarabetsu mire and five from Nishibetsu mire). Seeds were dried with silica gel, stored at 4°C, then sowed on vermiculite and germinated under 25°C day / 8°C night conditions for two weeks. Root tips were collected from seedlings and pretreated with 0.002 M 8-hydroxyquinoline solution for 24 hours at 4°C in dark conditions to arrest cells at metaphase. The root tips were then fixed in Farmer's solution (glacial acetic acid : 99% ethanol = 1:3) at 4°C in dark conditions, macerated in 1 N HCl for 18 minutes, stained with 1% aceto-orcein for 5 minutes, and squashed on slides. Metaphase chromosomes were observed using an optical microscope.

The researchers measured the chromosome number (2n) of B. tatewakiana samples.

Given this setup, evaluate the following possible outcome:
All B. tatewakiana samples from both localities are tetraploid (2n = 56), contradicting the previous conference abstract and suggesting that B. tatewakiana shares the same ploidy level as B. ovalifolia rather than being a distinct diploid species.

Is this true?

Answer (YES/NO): NO